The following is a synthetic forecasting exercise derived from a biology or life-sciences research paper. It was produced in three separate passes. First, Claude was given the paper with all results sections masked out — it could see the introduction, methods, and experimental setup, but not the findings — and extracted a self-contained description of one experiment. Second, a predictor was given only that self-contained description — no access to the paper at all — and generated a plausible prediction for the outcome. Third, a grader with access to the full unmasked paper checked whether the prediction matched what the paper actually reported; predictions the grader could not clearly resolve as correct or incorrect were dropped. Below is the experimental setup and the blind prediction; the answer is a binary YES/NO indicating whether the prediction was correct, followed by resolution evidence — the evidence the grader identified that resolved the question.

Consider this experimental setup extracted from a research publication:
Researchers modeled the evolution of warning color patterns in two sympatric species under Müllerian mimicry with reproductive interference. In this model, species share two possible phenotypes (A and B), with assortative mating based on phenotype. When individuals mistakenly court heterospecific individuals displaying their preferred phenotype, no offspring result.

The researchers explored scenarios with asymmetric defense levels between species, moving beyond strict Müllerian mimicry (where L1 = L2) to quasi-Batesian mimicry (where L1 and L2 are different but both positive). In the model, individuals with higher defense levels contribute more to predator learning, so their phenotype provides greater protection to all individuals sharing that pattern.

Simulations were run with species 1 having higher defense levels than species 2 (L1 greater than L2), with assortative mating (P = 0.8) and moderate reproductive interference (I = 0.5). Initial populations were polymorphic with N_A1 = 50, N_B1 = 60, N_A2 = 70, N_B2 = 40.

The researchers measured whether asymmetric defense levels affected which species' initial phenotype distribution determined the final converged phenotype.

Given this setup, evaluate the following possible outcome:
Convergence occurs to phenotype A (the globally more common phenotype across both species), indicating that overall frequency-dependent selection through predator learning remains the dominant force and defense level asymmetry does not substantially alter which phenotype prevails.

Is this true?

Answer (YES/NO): NO